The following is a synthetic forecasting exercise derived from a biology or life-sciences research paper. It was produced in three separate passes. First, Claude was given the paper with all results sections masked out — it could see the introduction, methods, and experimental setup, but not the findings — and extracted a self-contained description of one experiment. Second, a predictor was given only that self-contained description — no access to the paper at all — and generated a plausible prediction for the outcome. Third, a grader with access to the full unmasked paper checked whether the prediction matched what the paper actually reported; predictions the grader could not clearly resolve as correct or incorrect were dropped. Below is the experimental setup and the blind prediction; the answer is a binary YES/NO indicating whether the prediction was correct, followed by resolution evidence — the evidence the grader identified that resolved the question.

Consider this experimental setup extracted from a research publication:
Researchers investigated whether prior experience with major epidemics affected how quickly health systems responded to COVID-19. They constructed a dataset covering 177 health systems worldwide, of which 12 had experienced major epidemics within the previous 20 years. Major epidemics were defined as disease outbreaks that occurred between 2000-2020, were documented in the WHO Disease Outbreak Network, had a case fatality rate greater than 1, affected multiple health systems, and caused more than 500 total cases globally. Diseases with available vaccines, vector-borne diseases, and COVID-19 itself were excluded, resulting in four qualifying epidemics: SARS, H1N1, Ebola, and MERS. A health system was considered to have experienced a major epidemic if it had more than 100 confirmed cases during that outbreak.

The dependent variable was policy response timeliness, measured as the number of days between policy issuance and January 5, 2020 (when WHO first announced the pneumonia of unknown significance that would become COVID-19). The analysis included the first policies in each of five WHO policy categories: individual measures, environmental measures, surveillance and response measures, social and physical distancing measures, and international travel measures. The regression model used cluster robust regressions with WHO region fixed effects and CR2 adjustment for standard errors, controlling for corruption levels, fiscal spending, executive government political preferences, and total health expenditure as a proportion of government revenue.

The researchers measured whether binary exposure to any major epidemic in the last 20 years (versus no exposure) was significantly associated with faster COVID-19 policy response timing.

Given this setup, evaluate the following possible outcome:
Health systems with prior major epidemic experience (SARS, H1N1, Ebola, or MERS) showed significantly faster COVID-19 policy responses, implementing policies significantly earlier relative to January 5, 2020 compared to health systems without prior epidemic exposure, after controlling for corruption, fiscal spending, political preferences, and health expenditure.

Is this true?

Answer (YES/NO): NO